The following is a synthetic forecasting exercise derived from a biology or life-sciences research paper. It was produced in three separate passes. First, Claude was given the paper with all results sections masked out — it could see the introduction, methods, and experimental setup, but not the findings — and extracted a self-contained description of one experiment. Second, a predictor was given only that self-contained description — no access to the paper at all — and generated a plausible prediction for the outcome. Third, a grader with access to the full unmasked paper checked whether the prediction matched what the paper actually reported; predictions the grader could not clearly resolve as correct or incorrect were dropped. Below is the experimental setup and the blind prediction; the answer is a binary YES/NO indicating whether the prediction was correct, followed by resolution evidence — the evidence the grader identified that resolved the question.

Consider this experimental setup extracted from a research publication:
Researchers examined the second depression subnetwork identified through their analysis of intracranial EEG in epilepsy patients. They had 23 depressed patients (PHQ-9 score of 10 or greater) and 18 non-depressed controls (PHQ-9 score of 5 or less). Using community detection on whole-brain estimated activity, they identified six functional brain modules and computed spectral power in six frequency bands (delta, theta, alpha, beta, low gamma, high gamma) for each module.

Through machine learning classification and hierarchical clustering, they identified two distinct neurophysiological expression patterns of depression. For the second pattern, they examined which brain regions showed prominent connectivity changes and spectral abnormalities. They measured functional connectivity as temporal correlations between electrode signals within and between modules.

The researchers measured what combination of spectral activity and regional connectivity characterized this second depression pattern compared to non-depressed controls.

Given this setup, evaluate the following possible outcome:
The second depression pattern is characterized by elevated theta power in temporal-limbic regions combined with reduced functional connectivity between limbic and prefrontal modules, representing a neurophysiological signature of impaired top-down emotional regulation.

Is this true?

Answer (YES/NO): NO